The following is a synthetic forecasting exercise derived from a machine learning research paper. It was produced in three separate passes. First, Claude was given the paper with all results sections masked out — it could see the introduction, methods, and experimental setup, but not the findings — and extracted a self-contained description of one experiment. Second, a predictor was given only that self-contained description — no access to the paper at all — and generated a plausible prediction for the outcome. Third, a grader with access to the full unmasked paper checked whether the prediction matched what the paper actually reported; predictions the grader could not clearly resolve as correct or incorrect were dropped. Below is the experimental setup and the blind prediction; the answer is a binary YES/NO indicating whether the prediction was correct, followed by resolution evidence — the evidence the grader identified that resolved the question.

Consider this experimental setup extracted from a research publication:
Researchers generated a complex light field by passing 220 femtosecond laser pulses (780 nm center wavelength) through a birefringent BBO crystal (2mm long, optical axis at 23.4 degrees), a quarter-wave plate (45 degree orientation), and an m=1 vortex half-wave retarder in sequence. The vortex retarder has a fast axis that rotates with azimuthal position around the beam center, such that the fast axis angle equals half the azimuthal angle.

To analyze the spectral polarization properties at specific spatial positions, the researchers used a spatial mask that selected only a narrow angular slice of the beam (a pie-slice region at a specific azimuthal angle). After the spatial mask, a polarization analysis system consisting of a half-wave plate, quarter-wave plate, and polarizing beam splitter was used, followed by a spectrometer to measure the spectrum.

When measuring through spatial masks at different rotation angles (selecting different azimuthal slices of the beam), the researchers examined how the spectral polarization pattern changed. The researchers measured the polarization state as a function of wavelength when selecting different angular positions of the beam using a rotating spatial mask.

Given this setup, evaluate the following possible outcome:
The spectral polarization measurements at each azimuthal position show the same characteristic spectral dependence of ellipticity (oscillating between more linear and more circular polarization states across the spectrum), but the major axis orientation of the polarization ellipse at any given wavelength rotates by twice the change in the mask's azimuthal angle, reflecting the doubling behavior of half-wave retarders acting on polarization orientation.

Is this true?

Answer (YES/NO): NO